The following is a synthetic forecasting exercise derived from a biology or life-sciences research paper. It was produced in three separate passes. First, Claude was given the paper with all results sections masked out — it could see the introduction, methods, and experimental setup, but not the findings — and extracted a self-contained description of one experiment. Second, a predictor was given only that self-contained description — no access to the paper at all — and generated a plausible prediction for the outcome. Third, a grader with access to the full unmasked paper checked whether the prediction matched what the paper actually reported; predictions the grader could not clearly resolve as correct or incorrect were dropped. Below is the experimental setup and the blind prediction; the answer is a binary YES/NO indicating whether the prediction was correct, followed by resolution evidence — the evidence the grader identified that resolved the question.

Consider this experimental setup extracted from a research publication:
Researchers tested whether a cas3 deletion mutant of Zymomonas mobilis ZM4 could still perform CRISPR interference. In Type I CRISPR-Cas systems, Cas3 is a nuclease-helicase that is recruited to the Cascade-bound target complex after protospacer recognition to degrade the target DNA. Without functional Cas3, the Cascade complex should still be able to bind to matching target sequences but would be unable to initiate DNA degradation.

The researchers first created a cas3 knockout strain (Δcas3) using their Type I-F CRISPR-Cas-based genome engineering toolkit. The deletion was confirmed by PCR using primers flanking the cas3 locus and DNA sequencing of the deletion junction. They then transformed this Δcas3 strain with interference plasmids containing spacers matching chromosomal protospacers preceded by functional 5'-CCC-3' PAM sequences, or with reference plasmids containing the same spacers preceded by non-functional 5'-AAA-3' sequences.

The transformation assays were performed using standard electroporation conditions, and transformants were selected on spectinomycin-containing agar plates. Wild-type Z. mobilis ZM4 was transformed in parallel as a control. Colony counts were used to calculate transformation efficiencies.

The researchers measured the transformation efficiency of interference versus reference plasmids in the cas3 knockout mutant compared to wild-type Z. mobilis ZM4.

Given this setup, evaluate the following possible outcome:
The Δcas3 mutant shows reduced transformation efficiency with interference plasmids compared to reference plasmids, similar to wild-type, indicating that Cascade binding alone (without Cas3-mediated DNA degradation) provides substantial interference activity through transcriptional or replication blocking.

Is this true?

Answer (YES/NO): NO